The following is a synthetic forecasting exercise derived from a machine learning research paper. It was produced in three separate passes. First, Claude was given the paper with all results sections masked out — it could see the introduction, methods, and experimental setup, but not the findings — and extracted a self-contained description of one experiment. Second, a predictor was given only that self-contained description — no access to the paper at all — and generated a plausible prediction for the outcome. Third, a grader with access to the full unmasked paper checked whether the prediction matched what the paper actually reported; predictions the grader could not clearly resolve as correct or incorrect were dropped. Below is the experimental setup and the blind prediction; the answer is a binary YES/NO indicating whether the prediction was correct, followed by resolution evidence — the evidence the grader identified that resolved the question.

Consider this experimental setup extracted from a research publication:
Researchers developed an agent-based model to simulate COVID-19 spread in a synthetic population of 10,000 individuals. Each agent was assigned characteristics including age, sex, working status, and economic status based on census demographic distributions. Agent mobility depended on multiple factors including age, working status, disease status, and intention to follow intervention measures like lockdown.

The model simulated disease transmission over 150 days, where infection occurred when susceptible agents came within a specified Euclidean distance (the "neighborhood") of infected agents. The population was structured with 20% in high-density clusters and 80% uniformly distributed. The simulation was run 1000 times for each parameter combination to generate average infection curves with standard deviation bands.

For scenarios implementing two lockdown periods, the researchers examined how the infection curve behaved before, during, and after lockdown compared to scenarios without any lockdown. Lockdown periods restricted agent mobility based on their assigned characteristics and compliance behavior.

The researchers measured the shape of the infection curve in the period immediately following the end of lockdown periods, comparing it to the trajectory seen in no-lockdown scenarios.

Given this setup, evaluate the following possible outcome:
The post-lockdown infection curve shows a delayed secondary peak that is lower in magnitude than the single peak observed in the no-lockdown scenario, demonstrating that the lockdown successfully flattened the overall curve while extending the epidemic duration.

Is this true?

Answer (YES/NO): NO